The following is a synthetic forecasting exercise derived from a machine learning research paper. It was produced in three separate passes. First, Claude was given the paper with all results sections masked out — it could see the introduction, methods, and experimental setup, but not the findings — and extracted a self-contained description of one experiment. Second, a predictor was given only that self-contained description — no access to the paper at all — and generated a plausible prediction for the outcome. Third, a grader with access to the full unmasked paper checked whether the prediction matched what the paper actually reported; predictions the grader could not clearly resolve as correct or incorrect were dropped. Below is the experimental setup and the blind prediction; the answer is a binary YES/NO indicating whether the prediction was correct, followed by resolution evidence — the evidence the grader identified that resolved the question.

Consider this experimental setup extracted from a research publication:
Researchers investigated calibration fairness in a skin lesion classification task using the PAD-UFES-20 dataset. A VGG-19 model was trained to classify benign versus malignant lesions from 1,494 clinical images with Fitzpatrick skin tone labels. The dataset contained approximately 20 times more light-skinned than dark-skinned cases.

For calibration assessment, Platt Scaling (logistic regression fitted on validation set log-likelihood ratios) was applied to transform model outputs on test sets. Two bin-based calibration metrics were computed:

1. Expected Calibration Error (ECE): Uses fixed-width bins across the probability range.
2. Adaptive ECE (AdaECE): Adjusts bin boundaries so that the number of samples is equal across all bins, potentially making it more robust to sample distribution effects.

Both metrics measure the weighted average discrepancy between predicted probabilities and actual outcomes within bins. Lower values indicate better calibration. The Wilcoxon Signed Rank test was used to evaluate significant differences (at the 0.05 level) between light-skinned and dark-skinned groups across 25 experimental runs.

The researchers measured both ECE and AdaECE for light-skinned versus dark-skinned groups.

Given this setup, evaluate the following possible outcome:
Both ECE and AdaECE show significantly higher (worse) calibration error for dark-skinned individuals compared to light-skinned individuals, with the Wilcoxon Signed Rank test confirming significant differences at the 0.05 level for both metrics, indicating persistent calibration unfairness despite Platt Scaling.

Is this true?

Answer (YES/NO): NO